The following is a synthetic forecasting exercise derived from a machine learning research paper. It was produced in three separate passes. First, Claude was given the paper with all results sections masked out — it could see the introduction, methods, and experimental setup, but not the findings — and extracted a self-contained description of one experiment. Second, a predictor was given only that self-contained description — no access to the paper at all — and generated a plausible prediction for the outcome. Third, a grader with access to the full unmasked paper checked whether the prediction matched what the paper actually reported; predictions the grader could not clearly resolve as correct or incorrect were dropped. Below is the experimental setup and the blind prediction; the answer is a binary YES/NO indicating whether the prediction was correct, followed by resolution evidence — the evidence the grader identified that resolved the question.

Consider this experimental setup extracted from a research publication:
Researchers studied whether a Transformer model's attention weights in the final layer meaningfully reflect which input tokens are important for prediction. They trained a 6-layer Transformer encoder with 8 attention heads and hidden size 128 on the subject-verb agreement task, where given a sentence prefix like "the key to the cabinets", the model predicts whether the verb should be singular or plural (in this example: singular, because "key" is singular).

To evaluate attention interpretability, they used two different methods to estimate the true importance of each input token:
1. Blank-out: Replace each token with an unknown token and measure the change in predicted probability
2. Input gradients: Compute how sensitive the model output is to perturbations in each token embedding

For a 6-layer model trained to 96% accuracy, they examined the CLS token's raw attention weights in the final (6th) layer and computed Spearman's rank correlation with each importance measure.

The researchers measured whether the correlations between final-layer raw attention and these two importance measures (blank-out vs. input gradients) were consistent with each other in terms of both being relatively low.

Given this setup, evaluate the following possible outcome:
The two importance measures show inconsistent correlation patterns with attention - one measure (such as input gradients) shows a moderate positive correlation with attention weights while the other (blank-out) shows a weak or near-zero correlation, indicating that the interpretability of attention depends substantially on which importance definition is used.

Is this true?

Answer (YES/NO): NO